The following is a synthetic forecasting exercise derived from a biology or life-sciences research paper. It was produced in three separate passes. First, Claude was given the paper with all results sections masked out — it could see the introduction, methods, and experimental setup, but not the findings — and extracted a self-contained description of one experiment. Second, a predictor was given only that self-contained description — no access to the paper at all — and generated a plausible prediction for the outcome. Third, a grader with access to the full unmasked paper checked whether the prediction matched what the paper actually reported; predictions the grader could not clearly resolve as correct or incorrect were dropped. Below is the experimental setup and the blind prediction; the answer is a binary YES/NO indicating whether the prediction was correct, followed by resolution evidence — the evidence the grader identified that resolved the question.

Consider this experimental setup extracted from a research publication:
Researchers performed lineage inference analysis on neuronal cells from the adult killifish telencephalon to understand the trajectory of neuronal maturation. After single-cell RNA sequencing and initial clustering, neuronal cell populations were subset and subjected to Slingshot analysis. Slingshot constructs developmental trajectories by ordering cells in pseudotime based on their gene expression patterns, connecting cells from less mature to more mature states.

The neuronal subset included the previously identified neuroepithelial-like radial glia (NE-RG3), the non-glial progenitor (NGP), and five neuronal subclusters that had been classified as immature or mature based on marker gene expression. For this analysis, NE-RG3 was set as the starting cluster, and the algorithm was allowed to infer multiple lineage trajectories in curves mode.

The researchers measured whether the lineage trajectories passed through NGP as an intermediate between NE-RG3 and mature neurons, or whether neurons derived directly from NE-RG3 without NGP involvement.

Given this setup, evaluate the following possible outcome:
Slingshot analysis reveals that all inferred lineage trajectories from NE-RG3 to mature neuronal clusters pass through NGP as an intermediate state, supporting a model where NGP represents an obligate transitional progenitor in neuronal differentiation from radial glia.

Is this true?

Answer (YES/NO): NO